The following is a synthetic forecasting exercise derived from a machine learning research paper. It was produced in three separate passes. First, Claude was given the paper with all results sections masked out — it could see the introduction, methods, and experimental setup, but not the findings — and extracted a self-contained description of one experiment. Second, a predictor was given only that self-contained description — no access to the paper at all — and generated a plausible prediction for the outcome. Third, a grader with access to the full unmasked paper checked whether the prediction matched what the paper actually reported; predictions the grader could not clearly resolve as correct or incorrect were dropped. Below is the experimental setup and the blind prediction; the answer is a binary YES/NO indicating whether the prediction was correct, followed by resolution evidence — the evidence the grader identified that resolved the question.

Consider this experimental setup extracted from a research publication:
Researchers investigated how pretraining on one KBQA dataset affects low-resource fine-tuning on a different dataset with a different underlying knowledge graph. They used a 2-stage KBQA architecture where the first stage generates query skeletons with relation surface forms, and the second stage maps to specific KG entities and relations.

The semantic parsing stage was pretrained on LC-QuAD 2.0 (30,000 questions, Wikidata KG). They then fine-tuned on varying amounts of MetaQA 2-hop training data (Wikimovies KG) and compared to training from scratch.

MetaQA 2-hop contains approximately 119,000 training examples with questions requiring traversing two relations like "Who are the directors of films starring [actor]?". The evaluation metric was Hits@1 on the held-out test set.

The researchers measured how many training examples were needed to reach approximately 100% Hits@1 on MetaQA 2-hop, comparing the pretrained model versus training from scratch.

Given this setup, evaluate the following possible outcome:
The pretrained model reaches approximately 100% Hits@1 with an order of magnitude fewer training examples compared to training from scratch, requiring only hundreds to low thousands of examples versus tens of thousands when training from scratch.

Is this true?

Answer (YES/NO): NO